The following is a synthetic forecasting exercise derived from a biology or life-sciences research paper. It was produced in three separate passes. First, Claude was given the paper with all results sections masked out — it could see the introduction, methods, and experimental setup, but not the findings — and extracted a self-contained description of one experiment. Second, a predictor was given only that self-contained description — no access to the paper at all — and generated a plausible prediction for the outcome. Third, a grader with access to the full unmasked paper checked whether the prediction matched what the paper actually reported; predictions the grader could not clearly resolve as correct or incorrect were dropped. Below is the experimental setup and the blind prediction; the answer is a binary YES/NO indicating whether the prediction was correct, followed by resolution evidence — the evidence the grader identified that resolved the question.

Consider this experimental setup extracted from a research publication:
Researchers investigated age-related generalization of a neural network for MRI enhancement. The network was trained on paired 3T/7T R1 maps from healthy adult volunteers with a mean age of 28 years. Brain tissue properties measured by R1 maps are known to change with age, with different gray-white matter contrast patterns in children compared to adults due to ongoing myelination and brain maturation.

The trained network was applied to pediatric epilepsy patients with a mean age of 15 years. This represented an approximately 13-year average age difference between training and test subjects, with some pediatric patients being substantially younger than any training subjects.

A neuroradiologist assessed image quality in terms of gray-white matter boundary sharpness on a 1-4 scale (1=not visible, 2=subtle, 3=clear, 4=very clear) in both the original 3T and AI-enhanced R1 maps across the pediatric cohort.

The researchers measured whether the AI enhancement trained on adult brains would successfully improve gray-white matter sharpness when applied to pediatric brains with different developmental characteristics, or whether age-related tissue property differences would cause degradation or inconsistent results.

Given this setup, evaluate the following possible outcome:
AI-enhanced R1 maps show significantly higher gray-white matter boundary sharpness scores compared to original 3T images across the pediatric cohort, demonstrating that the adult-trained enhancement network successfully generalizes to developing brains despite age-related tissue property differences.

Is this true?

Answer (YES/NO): YES